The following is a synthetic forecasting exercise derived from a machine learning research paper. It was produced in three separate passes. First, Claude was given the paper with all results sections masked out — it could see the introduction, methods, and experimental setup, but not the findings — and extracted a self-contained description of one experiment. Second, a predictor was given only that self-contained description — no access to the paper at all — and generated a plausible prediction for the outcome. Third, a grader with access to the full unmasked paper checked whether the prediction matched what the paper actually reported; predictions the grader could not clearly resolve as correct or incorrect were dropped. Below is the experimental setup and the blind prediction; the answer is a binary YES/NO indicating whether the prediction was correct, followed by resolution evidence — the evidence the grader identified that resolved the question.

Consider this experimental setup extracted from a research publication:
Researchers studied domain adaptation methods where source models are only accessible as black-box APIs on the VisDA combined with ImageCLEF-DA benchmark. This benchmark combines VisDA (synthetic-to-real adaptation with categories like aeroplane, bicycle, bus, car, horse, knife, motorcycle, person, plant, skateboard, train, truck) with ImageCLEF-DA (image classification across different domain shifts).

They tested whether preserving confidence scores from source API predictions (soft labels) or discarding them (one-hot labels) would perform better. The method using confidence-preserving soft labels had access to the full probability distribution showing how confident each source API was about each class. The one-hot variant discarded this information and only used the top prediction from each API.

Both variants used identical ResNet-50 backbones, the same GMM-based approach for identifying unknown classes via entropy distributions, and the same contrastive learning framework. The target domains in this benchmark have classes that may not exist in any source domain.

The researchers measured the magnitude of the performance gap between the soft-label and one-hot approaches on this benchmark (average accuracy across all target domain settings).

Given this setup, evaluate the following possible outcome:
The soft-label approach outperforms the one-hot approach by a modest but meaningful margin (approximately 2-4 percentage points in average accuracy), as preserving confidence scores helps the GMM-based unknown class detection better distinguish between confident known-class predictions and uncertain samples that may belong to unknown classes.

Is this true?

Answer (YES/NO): NO